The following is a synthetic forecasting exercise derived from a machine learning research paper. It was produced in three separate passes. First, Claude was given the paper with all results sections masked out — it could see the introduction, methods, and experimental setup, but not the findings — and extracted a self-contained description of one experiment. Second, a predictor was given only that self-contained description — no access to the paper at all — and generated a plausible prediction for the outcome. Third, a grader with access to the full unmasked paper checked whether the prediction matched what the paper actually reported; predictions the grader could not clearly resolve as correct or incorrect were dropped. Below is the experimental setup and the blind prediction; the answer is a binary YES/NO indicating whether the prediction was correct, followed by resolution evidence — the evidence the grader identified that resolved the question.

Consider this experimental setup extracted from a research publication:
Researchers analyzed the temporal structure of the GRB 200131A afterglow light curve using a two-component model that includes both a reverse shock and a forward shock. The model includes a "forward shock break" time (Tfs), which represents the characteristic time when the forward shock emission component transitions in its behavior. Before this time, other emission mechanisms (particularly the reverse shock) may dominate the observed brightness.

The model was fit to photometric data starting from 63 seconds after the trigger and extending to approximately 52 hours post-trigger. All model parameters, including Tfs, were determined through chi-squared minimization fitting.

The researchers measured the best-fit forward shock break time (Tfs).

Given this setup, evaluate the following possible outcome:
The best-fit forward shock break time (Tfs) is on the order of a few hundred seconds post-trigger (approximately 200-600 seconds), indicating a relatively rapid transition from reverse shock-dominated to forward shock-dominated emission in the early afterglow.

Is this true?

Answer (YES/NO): NO